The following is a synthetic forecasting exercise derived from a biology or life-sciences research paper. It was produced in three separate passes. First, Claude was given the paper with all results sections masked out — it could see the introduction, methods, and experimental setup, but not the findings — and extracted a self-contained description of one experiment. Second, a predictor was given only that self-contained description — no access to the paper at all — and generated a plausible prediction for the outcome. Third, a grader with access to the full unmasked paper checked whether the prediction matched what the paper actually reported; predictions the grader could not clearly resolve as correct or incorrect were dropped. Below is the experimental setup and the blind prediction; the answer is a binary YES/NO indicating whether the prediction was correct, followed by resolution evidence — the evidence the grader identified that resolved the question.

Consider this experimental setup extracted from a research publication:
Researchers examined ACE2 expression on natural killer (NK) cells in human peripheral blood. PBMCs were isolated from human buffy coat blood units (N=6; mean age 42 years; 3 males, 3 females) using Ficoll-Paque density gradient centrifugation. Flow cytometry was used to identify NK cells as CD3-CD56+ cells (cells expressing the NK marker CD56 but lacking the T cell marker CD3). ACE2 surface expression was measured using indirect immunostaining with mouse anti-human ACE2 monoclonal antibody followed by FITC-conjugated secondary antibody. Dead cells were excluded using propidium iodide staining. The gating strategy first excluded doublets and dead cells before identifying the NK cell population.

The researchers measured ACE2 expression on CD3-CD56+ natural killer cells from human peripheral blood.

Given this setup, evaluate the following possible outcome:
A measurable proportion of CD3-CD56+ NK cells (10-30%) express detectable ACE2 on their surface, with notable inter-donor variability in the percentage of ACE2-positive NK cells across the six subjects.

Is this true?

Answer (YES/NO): NO